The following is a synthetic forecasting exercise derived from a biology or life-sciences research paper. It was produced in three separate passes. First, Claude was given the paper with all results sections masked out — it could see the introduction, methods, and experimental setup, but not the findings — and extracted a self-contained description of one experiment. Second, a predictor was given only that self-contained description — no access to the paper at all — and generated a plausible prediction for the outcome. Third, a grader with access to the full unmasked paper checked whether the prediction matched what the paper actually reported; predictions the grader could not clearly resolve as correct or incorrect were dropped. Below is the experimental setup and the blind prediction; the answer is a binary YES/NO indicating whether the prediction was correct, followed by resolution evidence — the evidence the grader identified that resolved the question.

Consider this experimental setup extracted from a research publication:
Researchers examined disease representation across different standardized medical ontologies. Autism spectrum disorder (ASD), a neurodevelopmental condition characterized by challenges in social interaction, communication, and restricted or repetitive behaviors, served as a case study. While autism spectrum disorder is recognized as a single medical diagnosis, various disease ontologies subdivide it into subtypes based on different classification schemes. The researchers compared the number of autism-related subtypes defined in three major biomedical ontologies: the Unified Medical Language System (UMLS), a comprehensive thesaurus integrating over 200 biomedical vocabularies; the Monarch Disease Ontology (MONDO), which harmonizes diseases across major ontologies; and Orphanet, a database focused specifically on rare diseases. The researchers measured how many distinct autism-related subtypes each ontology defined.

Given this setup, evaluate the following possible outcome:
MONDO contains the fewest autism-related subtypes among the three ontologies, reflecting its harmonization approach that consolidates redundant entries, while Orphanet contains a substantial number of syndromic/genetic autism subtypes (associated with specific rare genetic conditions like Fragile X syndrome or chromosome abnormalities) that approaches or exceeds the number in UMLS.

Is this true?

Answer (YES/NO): NO